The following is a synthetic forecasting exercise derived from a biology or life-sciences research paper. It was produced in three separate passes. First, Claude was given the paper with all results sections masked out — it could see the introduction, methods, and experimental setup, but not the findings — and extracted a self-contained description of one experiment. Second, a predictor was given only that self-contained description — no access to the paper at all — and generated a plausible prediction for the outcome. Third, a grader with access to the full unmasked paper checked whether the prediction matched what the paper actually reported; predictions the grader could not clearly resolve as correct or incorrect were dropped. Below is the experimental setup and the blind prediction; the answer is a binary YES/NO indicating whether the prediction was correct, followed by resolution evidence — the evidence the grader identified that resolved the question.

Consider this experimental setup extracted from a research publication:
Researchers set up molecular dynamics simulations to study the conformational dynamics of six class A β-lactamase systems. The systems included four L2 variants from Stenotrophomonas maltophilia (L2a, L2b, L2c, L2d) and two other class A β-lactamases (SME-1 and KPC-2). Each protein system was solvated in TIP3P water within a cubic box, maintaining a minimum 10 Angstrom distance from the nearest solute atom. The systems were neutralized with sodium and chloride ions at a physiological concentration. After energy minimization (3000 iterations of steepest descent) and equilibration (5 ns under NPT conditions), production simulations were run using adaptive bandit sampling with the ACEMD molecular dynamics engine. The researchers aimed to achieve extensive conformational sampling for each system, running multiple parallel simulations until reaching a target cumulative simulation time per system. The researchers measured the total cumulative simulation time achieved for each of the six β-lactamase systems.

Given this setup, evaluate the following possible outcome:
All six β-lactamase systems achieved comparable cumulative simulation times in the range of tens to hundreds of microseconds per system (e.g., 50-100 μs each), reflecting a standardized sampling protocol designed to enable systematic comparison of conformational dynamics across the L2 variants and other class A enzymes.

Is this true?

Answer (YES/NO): NO